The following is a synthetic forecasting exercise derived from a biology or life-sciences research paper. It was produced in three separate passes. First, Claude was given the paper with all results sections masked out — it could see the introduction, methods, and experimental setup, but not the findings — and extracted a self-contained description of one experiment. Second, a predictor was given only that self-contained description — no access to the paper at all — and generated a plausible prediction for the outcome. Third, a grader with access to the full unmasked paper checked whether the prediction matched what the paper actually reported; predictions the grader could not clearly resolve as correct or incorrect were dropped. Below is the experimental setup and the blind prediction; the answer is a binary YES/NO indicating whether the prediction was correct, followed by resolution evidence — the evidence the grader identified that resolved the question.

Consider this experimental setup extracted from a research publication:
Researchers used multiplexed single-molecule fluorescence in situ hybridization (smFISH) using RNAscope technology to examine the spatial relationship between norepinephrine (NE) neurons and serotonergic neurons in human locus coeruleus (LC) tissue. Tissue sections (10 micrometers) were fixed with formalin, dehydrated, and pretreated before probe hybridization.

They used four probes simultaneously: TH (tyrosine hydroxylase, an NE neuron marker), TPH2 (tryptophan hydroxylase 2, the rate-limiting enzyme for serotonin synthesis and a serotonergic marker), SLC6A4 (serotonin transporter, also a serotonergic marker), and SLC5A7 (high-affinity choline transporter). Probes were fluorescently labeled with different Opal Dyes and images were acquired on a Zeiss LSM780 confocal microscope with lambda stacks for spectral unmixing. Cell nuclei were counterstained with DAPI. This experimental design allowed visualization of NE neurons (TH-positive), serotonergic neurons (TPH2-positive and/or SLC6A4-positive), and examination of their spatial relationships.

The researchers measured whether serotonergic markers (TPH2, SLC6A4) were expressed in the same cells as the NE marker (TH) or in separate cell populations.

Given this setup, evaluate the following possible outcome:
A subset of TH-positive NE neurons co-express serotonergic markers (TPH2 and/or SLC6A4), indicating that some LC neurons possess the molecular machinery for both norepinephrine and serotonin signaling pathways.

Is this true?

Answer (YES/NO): NO